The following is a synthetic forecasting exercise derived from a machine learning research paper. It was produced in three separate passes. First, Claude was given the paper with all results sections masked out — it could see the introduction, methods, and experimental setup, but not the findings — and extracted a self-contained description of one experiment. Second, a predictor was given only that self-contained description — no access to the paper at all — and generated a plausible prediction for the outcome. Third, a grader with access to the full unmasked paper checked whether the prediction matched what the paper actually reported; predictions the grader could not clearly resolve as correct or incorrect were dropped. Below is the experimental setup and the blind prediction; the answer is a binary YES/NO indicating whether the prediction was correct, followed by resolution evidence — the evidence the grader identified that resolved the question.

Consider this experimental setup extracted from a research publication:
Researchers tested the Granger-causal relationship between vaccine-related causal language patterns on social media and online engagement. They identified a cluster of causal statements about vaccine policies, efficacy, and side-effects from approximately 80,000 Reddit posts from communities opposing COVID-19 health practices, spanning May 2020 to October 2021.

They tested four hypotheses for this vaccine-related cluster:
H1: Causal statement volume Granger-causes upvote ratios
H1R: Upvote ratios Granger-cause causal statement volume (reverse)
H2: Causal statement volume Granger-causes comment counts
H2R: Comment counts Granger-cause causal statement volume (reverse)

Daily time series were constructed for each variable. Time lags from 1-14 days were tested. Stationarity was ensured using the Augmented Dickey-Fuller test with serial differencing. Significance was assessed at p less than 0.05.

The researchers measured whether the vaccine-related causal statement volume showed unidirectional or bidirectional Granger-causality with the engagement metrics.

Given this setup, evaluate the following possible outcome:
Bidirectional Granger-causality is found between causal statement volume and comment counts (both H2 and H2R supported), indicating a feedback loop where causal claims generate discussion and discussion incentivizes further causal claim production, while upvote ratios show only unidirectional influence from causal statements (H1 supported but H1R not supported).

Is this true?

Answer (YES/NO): NO